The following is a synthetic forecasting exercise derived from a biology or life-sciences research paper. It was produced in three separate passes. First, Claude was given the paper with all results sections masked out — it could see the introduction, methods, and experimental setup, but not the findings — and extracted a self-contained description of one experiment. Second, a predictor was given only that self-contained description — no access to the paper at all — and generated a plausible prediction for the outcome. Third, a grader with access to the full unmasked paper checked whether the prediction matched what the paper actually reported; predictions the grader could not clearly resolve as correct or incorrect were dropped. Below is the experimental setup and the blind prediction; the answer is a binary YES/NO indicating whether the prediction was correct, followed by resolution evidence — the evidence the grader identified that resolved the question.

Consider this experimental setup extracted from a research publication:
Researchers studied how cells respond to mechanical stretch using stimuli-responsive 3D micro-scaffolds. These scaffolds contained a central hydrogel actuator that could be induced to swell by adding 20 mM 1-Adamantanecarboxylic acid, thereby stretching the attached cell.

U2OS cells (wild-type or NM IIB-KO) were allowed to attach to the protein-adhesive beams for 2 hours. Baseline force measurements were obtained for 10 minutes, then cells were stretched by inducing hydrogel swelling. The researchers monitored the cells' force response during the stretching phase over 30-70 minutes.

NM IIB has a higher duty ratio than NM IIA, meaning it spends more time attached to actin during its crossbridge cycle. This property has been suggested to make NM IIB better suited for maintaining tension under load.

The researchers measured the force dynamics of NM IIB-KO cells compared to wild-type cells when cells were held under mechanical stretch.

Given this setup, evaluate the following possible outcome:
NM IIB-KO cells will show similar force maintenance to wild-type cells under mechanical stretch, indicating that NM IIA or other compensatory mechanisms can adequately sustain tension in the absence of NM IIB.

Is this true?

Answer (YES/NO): NO